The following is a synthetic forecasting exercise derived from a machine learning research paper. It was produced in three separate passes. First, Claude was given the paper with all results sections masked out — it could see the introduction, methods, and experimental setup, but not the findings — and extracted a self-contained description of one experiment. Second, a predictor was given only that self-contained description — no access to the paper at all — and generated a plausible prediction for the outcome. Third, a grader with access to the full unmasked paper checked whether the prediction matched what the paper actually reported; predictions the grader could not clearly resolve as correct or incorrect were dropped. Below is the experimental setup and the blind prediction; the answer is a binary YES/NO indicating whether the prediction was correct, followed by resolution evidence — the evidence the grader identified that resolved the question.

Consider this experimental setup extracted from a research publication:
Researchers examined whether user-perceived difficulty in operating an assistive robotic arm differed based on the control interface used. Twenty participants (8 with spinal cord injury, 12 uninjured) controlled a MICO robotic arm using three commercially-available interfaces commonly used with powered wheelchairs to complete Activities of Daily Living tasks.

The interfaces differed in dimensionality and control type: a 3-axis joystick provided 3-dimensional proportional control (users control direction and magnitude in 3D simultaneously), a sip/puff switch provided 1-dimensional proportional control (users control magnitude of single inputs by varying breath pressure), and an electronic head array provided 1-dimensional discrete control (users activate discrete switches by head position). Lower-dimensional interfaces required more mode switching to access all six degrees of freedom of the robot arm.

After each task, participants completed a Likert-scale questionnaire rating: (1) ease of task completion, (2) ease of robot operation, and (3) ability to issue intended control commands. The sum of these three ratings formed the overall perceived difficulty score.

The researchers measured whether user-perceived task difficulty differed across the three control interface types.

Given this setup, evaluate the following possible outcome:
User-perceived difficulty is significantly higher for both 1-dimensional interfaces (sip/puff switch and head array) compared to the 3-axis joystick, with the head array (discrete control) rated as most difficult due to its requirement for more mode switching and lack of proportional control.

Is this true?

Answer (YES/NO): NO